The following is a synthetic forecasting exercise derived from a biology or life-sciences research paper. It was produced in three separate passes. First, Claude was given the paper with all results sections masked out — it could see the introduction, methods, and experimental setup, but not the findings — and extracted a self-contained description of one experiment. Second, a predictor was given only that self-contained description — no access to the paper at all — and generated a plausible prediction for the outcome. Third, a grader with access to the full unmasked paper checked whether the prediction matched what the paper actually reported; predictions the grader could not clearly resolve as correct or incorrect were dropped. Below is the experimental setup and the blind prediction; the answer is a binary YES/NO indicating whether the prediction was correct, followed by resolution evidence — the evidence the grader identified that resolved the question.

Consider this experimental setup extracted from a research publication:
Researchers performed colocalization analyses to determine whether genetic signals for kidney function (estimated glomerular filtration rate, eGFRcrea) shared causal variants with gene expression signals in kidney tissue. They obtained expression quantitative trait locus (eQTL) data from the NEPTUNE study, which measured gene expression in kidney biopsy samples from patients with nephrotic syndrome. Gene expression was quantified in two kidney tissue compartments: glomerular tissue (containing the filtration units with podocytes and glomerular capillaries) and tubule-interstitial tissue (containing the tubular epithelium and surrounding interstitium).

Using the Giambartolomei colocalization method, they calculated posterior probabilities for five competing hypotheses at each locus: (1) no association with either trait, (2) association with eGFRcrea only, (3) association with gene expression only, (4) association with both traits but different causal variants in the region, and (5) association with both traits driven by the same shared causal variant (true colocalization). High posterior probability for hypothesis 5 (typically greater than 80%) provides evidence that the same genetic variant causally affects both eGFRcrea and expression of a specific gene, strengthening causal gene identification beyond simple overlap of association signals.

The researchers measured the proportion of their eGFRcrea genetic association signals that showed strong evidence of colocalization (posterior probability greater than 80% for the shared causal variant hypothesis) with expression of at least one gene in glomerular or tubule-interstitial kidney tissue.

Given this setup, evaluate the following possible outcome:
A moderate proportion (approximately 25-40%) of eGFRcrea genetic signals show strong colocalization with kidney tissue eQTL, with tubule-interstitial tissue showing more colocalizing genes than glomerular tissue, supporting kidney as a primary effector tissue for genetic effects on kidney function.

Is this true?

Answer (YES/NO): NO